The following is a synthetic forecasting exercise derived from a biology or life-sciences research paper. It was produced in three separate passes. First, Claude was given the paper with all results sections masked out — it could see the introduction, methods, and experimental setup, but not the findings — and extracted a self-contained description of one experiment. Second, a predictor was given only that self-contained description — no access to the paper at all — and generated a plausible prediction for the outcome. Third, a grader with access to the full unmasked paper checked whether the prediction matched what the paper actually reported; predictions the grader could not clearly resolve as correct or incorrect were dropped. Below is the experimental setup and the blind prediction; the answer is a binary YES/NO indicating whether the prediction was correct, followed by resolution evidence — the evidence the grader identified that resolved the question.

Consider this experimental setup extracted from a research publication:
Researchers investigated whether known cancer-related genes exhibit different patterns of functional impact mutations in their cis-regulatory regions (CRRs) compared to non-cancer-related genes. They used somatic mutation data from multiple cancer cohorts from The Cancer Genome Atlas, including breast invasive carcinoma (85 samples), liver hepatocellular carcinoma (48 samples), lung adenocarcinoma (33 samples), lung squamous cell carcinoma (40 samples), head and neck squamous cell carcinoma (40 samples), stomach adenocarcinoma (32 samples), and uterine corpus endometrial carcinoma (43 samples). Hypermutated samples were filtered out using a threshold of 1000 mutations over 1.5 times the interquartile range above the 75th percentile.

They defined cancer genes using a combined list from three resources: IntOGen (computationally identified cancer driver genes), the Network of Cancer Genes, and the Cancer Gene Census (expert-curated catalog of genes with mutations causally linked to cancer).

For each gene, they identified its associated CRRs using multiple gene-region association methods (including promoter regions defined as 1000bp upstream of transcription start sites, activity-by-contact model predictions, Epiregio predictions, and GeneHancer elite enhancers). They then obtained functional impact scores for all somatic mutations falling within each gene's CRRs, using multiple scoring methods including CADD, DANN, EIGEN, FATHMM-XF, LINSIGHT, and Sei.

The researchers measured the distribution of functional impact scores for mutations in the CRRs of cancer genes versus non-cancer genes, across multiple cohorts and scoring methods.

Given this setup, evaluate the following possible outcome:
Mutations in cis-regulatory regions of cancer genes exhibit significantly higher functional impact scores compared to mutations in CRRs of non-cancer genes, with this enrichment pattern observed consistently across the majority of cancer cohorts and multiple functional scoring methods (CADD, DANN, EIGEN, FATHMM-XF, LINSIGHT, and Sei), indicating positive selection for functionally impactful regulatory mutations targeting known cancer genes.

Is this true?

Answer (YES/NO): NO